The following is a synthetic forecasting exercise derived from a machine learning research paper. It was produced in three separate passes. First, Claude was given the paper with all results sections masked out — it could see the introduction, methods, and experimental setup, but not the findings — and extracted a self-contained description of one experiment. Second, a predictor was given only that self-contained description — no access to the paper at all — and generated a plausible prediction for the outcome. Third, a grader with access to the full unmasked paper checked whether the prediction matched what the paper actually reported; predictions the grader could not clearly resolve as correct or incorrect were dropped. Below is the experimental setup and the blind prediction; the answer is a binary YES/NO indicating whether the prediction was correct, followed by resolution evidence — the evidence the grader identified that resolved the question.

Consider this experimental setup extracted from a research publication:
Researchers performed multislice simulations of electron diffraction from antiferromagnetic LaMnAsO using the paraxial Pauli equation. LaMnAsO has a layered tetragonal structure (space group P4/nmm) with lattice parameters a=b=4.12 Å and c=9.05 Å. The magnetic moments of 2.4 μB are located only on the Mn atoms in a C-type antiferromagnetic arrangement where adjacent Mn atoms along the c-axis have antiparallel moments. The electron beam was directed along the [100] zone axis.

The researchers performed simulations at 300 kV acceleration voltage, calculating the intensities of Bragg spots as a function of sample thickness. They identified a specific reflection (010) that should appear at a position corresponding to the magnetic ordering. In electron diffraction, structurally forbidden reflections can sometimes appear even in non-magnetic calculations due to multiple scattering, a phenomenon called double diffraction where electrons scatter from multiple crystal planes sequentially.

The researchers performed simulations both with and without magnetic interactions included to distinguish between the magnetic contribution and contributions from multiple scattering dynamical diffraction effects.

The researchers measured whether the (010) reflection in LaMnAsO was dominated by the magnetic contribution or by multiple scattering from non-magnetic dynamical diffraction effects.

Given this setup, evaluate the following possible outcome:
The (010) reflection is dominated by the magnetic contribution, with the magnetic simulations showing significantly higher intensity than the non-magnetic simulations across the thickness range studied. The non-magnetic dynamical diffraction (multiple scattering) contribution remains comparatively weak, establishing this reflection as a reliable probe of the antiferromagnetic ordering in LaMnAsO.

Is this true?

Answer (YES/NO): NO